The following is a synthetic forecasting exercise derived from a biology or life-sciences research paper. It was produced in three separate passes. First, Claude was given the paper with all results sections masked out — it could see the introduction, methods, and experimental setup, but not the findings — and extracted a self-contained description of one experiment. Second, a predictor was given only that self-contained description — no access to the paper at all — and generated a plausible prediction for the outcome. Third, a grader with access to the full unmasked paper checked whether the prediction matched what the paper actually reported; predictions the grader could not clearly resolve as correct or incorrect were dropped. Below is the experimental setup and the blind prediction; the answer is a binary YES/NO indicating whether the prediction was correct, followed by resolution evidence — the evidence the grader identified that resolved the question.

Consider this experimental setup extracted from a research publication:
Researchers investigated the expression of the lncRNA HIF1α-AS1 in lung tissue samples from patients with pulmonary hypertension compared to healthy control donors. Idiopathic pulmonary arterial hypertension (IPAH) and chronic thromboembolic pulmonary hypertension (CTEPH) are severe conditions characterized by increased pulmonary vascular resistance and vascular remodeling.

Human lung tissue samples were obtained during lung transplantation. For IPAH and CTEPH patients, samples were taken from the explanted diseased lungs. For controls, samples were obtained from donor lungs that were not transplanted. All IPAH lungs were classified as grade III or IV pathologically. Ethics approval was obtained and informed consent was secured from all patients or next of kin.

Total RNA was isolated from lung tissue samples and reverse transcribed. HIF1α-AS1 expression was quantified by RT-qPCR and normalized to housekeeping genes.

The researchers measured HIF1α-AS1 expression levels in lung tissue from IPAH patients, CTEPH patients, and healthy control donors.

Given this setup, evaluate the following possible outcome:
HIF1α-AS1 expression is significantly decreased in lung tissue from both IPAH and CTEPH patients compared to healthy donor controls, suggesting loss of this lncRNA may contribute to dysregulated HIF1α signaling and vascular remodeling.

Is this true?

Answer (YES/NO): YES